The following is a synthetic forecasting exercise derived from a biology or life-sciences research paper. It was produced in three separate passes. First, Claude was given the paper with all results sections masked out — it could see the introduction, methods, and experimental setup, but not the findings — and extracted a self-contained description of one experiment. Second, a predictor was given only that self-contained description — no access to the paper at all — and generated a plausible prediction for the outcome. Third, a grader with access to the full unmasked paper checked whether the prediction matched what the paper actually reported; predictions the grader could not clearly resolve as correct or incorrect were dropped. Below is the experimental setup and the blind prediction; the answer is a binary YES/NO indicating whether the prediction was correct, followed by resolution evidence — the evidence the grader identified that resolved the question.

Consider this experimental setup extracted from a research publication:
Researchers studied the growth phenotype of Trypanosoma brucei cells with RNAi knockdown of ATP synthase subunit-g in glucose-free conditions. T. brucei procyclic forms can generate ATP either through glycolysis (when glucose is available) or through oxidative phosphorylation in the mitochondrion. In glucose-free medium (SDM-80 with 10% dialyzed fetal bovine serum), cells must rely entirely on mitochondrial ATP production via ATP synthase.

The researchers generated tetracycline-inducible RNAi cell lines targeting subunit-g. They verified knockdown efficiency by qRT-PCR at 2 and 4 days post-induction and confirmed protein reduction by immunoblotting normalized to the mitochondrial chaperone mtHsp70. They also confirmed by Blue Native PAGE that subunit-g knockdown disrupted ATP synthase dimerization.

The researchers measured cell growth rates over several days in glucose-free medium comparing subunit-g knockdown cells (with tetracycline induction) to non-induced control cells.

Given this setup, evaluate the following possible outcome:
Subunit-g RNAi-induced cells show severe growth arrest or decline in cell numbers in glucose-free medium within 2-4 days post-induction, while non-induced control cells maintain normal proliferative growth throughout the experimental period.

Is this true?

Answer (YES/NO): NO